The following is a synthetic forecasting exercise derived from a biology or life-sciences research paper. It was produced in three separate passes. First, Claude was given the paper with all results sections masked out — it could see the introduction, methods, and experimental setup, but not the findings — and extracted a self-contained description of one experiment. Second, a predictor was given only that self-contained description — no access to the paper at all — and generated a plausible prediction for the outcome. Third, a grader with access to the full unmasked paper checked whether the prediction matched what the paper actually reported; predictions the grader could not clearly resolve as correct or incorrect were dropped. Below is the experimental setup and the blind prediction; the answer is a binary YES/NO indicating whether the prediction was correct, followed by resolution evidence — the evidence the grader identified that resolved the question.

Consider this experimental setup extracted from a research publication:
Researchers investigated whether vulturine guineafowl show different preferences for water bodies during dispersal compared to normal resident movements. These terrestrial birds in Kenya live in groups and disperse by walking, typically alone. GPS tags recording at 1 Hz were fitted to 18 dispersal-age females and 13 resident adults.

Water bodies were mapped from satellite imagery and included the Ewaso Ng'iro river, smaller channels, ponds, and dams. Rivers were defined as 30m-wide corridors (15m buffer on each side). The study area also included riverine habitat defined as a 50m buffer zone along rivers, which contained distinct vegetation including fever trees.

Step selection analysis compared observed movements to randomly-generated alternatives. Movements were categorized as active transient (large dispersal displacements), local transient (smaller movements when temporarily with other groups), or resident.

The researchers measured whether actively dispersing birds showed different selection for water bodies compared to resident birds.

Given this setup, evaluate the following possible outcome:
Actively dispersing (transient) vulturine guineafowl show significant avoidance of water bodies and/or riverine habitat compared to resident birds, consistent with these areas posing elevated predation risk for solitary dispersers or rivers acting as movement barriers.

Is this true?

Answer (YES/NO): NO